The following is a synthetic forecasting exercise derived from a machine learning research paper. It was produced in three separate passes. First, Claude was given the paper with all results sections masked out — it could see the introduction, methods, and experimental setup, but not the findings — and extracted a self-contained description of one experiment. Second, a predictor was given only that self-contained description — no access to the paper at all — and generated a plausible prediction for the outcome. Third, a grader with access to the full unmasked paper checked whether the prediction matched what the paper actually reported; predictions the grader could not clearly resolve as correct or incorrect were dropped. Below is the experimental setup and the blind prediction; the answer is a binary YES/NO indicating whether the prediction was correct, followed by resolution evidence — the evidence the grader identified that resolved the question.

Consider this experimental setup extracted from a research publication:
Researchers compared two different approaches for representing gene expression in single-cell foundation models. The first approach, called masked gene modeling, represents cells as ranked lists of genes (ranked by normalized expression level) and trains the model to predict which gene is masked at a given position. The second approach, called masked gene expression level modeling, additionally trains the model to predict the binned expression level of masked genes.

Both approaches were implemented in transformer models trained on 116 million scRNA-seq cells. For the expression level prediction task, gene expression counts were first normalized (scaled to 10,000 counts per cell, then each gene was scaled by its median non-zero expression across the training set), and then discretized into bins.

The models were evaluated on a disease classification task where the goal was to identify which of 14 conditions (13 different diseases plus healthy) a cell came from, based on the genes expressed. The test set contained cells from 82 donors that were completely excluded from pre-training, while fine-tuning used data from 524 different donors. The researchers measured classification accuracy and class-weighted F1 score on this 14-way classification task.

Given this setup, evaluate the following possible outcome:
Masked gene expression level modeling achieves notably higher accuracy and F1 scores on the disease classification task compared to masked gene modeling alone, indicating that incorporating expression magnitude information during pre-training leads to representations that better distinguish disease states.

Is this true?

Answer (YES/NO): NO